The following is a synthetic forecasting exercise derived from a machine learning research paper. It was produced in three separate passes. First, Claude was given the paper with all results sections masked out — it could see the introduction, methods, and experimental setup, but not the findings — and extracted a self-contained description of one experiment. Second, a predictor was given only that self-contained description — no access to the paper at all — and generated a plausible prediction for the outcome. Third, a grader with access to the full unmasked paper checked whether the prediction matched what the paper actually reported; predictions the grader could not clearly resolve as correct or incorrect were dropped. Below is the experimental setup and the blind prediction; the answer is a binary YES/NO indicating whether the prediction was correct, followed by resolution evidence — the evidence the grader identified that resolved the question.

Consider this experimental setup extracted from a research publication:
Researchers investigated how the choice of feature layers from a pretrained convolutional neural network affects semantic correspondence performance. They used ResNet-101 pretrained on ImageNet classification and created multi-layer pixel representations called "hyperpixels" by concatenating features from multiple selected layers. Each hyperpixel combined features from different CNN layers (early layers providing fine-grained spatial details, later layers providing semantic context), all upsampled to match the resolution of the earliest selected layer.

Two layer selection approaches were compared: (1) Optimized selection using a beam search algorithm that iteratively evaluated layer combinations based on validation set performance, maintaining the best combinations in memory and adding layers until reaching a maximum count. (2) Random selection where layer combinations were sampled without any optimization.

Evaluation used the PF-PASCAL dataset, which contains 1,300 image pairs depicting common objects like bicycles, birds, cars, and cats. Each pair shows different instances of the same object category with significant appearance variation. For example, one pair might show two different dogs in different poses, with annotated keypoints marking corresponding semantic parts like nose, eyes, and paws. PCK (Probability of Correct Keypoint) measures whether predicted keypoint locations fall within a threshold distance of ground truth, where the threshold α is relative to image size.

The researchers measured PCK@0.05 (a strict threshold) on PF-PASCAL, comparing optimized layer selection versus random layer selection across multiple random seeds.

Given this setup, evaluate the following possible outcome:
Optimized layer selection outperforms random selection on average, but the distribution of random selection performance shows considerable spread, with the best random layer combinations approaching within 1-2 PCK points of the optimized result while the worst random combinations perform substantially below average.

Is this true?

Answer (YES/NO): NO